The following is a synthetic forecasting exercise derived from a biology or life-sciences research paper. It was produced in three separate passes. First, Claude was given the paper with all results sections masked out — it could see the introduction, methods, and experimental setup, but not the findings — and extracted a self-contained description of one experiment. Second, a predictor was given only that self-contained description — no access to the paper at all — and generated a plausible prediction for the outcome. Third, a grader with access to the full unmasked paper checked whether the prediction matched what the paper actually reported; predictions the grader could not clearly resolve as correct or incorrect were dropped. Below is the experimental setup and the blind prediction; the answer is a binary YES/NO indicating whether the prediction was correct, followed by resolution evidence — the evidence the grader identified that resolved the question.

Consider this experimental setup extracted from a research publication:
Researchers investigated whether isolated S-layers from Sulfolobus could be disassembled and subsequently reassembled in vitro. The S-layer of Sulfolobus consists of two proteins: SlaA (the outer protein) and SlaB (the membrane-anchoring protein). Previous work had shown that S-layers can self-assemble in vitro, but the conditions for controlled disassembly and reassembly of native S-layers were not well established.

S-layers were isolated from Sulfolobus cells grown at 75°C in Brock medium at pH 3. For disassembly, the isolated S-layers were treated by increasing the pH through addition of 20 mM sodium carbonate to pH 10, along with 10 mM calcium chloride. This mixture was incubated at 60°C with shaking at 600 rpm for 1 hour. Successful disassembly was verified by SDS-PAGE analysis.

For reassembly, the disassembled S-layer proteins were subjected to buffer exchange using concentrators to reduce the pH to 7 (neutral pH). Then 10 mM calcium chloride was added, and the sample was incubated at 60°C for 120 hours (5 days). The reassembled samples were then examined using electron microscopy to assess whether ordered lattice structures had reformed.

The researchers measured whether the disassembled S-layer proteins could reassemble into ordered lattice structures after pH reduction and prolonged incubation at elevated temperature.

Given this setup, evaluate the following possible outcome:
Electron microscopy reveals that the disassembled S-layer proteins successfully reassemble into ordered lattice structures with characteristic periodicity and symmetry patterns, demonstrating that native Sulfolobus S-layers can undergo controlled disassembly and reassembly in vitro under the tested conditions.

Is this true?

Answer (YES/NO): YES